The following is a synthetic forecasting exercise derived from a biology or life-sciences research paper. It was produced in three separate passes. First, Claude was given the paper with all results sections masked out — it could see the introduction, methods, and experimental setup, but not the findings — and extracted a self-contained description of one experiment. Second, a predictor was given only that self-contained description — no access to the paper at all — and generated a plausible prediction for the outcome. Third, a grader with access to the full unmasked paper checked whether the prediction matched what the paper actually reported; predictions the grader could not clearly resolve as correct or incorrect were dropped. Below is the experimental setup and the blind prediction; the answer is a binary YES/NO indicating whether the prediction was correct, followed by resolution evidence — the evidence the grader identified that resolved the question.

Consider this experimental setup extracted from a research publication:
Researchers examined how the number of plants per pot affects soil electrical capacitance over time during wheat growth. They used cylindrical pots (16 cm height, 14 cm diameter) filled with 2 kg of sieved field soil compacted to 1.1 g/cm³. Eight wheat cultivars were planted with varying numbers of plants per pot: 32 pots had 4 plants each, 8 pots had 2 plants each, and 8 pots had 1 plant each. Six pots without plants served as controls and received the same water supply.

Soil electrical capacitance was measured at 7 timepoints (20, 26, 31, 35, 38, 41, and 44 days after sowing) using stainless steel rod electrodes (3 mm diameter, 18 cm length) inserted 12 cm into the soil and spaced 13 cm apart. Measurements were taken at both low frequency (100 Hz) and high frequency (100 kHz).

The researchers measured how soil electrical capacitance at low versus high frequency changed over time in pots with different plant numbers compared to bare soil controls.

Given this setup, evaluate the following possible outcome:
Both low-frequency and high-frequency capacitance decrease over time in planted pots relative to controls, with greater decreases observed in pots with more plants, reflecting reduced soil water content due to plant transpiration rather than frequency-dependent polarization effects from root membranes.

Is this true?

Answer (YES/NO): NO